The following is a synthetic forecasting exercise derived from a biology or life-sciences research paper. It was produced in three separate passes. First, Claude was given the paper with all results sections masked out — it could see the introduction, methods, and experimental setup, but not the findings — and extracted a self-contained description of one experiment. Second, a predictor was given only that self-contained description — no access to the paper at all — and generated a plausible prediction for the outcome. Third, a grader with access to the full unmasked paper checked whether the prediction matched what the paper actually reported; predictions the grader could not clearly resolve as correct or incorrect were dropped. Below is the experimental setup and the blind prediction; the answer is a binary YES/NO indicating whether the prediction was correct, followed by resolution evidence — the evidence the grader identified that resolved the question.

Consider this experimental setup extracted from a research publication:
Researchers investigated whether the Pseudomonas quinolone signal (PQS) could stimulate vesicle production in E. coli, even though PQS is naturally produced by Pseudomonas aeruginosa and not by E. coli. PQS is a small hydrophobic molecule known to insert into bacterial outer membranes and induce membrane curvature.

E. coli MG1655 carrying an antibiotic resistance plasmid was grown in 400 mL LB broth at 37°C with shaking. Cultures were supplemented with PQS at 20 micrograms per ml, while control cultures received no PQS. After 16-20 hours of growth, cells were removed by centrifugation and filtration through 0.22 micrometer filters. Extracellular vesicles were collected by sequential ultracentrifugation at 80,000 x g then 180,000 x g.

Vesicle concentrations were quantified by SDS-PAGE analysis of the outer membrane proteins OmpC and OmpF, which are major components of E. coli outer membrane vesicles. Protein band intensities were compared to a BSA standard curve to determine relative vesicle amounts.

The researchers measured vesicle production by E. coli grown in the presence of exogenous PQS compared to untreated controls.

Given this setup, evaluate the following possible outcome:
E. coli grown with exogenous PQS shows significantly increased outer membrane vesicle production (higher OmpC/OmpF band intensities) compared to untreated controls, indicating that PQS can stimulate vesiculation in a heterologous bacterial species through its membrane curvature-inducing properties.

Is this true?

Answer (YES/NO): YES